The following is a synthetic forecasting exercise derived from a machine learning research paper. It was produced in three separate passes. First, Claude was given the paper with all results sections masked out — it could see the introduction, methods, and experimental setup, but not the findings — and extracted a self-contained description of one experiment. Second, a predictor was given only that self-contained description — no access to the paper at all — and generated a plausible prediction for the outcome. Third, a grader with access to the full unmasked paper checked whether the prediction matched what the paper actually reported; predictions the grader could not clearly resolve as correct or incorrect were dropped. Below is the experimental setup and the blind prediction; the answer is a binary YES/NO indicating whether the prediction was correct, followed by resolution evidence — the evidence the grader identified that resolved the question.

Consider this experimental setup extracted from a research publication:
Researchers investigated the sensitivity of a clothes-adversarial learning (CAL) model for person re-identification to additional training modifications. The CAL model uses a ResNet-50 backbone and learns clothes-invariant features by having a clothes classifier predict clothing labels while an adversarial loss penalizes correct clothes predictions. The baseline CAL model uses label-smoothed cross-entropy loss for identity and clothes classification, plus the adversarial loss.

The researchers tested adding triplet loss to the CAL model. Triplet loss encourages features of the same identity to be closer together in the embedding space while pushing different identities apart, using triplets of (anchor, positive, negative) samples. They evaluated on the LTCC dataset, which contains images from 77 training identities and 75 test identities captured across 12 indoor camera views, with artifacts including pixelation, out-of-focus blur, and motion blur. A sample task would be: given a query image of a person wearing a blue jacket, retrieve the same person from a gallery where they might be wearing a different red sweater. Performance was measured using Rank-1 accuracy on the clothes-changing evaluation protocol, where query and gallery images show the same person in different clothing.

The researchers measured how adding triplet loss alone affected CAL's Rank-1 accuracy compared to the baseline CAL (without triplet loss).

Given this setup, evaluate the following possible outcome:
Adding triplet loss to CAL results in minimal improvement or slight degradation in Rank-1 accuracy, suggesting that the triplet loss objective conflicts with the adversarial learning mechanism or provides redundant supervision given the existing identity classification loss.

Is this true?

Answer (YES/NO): NO